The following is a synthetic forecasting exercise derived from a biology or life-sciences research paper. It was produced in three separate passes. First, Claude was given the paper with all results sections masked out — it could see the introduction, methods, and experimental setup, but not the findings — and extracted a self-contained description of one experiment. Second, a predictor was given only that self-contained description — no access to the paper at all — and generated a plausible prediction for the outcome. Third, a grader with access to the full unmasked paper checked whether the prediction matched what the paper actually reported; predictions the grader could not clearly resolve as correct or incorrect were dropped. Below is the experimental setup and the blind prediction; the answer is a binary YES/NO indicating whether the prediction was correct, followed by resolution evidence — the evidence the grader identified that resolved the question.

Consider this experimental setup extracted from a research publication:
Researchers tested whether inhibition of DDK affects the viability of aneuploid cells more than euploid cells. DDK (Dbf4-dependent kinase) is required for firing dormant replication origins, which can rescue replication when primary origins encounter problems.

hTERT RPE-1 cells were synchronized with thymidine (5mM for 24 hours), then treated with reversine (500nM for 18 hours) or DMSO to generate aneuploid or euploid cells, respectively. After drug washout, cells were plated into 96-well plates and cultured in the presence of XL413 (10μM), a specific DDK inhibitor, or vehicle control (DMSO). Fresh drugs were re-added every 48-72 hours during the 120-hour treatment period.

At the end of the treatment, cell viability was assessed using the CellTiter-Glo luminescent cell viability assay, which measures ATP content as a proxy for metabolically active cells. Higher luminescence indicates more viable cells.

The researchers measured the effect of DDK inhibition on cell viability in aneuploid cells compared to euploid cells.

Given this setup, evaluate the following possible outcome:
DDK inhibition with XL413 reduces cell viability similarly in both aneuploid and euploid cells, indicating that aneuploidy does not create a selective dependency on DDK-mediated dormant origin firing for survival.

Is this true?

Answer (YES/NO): NO